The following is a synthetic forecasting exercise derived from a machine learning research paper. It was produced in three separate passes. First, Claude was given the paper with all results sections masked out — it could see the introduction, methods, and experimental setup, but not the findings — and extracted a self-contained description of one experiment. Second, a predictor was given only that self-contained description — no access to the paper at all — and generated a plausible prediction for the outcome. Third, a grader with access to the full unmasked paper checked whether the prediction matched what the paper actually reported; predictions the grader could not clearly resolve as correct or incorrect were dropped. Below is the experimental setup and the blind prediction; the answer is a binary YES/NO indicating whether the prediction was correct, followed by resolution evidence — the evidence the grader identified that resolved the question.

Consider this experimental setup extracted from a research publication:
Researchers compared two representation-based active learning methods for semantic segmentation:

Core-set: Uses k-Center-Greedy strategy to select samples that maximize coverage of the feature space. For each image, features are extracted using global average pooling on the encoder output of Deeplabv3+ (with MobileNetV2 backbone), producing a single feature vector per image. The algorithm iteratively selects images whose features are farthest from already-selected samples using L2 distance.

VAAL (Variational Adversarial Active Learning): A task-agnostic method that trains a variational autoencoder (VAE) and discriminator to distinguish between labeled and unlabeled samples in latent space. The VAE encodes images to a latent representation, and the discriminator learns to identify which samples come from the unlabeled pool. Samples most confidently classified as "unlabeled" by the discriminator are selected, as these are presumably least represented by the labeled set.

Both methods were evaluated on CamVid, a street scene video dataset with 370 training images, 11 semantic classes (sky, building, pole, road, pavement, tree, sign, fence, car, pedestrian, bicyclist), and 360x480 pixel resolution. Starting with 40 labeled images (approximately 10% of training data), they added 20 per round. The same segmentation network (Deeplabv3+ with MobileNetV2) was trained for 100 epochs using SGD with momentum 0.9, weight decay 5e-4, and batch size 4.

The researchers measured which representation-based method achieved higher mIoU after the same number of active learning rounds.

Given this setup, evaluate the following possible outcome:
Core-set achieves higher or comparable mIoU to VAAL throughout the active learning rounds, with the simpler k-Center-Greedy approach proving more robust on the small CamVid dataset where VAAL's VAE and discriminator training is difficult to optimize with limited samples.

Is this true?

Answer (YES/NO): NO